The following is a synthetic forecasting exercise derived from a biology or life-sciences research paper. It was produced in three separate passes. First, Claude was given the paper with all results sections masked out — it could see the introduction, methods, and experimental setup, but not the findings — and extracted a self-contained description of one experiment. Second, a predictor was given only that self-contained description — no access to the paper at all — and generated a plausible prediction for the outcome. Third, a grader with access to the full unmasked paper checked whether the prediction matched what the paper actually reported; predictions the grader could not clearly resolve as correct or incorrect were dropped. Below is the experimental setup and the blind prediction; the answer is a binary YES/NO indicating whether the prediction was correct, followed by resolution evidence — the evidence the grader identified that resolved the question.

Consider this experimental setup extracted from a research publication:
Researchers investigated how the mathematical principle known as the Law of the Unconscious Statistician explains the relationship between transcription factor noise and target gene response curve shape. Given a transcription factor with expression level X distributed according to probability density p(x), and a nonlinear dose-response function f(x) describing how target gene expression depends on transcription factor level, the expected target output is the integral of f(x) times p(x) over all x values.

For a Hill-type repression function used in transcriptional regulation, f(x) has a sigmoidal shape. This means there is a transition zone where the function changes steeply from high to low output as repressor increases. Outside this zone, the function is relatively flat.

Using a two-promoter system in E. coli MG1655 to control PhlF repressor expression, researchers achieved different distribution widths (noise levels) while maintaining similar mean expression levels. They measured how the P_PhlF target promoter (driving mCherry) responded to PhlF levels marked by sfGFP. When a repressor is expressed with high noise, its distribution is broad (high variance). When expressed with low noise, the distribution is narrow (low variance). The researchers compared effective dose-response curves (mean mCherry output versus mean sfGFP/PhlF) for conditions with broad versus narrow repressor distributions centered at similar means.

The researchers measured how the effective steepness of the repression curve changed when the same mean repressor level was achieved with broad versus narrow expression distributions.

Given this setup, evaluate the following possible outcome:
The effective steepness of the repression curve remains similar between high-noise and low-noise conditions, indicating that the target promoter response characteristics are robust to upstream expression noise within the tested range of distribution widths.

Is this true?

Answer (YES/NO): NO